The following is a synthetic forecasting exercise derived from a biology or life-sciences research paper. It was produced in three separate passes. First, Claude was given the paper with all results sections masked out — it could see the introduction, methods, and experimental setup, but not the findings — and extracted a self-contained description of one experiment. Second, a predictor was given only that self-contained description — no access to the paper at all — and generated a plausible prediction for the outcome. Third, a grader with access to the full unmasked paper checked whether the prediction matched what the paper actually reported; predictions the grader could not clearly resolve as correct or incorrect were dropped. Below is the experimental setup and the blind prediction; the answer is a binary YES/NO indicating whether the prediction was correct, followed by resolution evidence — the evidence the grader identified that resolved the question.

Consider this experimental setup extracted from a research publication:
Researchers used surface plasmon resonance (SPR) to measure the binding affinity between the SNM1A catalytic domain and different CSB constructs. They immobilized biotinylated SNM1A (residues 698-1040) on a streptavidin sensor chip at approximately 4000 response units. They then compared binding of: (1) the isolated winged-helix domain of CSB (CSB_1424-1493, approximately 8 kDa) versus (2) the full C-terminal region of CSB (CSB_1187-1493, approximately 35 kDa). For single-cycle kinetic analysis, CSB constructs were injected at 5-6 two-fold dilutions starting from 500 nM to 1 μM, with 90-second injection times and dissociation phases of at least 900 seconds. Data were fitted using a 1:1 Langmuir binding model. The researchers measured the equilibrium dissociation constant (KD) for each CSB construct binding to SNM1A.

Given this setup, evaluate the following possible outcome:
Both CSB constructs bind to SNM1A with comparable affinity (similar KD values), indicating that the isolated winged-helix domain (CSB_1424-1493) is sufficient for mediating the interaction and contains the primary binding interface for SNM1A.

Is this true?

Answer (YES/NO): NO